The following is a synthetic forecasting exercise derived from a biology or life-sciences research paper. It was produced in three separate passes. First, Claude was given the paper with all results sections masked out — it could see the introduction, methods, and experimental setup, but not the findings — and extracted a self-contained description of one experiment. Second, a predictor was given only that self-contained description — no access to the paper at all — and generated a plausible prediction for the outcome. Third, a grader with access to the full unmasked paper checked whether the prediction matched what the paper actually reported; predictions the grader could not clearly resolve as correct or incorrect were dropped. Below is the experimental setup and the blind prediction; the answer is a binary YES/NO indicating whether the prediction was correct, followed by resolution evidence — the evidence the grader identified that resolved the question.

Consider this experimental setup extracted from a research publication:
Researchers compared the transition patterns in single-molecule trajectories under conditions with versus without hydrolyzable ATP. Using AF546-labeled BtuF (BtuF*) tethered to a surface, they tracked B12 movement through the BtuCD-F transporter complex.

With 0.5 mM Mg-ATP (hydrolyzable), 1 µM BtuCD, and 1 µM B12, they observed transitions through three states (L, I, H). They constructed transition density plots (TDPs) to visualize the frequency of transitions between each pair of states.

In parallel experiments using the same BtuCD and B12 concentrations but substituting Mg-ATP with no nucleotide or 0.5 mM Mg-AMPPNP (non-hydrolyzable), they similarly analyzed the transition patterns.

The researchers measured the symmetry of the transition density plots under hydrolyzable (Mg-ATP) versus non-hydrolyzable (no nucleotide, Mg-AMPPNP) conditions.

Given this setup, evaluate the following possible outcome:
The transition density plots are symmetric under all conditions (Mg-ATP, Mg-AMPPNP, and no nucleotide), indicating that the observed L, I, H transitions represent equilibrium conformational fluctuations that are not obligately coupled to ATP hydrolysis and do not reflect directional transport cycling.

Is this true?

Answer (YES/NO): NO